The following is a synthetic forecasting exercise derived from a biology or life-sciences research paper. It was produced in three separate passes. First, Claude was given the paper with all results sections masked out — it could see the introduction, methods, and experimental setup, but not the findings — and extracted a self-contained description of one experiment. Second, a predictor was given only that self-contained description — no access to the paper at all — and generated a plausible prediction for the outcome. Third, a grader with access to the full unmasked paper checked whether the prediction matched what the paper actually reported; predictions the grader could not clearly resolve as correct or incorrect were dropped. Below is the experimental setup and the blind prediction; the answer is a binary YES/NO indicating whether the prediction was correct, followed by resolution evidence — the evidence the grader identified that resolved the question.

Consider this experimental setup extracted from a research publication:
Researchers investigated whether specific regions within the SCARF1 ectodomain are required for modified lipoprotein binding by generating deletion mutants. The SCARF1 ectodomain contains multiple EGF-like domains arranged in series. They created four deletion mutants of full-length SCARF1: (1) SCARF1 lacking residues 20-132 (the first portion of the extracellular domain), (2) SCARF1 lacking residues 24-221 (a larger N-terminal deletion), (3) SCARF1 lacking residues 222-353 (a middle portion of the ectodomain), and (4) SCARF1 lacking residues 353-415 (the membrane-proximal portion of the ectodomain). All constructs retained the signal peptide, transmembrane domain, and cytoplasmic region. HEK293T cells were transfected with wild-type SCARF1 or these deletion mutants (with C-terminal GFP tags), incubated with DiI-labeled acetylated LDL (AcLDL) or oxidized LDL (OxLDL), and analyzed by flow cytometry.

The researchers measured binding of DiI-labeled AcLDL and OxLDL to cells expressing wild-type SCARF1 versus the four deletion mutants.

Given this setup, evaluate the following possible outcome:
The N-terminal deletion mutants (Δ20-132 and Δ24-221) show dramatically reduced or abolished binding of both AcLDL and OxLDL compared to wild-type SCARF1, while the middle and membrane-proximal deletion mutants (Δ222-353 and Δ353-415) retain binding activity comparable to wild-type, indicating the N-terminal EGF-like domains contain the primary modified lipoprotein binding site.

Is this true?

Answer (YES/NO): NO